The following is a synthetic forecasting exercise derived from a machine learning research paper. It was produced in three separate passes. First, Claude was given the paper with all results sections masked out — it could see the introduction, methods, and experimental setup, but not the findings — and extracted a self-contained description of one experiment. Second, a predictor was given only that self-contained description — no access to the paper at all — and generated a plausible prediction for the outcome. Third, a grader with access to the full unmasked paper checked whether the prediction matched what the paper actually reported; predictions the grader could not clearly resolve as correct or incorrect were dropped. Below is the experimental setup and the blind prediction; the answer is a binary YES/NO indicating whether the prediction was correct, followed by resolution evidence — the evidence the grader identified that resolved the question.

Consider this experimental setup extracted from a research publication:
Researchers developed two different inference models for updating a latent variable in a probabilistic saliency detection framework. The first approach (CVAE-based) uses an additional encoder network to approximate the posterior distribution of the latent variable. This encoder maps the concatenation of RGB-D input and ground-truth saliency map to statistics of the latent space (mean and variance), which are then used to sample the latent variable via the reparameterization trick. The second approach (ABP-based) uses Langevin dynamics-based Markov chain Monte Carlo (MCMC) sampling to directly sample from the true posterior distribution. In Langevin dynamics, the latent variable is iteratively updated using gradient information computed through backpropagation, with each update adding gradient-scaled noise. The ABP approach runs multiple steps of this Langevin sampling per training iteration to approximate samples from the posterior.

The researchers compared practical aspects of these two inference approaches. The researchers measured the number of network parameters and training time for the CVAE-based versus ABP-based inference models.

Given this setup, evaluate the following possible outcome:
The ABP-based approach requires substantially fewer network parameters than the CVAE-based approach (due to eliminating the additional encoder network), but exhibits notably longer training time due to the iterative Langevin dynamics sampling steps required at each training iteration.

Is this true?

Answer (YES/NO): YES